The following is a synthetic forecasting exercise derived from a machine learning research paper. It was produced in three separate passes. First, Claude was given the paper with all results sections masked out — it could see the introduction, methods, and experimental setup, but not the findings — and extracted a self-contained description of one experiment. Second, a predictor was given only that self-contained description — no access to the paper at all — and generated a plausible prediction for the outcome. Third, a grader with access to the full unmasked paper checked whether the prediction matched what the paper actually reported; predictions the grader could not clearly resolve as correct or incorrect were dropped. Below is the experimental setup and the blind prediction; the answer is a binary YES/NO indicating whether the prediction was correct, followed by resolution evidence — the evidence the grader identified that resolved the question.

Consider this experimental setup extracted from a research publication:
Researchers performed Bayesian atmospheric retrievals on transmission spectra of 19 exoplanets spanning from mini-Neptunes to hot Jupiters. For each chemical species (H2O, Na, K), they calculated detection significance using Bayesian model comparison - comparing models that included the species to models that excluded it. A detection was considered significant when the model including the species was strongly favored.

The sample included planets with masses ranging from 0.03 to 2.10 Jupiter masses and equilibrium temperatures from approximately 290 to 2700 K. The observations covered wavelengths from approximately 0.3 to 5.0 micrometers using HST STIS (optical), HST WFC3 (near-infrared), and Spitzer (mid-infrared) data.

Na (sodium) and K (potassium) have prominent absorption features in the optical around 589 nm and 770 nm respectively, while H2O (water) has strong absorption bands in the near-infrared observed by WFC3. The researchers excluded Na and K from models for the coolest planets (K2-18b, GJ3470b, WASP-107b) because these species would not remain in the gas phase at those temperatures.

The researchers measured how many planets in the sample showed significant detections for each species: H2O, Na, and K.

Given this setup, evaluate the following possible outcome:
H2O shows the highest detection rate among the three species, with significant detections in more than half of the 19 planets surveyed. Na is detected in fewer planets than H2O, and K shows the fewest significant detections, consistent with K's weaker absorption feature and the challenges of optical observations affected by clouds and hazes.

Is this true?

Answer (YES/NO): NO